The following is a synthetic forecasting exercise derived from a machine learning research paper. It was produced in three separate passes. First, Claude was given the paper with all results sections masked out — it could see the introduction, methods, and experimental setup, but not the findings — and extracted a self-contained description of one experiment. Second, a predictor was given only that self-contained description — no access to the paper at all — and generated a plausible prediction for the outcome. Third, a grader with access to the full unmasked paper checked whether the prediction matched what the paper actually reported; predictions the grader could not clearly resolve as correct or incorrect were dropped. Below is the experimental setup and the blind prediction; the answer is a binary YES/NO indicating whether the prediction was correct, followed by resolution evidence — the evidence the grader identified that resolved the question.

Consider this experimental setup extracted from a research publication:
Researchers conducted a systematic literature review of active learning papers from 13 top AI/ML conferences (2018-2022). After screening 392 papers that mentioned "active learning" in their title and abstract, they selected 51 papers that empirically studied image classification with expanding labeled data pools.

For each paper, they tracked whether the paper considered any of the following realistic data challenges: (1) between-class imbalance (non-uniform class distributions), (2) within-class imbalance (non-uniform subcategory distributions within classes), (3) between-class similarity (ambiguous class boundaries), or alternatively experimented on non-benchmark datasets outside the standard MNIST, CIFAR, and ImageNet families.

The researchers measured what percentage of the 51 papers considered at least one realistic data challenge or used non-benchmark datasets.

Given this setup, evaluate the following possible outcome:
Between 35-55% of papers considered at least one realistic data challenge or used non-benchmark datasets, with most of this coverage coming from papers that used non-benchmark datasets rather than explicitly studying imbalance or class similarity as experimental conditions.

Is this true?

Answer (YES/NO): NO